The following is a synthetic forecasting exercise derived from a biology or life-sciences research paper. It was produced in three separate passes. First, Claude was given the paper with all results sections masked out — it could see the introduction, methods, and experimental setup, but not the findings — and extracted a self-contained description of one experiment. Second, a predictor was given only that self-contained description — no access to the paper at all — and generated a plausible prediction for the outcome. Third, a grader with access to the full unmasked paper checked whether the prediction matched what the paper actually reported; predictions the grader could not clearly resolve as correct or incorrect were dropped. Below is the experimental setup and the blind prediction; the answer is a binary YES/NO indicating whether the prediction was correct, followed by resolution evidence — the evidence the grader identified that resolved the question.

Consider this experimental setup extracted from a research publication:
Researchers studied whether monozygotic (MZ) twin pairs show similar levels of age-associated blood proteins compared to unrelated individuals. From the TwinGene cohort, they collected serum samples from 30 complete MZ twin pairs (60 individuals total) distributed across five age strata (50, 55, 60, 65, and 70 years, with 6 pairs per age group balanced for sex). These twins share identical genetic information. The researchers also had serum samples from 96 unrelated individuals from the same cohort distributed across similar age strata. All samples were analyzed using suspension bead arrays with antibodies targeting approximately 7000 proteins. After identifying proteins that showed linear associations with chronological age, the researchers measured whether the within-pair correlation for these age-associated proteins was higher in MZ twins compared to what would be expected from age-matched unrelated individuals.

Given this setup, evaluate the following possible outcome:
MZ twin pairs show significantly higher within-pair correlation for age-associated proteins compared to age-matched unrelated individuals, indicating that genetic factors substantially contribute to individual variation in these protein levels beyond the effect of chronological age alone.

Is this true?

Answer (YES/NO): NO